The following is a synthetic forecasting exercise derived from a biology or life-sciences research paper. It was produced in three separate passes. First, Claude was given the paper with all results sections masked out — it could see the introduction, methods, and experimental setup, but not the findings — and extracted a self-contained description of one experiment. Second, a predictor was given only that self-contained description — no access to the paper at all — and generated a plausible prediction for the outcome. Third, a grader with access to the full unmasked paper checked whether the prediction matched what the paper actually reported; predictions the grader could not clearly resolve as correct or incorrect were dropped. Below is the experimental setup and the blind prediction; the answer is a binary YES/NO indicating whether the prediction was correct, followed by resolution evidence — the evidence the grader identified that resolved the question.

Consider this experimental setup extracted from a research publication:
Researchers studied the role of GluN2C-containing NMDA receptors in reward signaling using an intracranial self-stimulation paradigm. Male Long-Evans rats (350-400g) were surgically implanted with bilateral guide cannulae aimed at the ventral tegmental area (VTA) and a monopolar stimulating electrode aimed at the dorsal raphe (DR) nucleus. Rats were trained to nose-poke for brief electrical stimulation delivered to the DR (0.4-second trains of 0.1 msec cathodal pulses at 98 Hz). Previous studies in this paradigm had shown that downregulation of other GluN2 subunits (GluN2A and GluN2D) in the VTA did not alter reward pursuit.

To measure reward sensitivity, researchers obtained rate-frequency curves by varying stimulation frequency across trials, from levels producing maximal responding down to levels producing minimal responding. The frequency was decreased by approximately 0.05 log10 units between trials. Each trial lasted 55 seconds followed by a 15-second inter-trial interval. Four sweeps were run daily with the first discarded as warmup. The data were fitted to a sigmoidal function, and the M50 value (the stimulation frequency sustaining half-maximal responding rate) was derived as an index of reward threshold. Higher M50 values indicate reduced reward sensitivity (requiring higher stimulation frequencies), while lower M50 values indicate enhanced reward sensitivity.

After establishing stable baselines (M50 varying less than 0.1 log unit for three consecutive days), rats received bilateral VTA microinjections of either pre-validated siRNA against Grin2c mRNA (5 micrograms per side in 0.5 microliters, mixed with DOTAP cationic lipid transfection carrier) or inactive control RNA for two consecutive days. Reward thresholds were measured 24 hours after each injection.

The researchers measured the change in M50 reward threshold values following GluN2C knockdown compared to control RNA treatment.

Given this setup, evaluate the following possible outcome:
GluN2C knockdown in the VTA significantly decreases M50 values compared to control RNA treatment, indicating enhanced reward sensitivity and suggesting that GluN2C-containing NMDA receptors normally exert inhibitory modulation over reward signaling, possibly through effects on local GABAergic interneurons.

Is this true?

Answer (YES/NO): NO